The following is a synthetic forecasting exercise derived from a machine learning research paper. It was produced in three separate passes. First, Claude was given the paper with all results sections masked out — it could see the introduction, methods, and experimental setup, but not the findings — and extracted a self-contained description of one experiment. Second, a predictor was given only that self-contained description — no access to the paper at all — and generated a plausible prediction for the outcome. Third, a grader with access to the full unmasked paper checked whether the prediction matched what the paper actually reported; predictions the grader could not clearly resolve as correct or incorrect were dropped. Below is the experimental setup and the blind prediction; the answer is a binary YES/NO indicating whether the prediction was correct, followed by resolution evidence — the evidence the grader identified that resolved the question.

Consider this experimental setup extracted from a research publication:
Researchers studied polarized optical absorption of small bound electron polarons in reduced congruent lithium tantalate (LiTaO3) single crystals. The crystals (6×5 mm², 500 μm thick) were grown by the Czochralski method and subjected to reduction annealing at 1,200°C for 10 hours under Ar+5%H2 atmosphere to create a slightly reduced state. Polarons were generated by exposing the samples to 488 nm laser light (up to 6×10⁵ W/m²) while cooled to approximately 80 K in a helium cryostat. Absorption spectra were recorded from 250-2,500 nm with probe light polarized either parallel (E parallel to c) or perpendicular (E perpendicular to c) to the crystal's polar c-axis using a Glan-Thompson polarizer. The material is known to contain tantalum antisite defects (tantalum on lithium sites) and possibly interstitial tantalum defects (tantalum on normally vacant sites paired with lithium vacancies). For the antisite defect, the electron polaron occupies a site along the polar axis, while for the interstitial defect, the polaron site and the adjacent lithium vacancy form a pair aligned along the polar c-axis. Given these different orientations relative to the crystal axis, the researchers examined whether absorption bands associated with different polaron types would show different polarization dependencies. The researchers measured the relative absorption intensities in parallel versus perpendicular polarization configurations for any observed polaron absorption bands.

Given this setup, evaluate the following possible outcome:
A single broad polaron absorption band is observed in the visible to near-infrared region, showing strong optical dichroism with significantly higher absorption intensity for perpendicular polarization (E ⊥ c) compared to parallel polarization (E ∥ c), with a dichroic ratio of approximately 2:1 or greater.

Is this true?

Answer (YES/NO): NO